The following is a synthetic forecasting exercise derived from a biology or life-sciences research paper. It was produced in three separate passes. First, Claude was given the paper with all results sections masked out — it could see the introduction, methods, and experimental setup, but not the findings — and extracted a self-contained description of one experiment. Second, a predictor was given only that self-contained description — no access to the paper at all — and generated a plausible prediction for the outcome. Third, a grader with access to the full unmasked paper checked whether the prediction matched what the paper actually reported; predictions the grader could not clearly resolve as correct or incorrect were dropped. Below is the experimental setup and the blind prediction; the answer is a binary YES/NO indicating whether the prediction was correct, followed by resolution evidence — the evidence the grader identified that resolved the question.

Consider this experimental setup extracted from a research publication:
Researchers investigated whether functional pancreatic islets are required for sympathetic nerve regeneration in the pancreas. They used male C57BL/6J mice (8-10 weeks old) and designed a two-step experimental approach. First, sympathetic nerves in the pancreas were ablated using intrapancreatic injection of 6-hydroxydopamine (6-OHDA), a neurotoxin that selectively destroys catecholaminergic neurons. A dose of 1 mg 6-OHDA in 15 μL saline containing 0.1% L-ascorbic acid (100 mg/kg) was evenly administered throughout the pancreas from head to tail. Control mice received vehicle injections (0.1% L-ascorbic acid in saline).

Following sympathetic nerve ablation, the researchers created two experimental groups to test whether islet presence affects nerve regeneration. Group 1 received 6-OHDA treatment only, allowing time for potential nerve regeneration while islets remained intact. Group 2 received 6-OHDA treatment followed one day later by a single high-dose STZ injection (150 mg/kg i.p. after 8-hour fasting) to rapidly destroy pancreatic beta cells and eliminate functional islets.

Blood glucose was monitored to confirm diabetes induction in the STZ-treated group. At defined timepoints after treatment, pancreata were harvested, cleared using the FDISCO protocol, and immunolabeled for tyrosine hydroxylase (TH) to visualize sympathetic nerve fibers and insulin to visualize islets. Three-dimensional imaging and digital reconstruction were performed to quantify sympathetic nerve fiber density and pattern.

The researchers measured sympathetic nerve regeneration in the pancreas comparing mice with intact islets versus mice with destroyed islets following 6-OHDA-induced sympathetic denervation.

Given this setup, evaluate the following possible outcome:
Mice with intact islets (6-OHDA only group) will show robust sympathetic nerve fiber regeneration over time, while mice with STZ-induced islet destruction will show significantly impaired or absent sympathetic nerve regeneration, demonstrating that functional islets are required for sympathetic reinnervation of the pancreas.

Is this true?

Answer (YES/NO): YES